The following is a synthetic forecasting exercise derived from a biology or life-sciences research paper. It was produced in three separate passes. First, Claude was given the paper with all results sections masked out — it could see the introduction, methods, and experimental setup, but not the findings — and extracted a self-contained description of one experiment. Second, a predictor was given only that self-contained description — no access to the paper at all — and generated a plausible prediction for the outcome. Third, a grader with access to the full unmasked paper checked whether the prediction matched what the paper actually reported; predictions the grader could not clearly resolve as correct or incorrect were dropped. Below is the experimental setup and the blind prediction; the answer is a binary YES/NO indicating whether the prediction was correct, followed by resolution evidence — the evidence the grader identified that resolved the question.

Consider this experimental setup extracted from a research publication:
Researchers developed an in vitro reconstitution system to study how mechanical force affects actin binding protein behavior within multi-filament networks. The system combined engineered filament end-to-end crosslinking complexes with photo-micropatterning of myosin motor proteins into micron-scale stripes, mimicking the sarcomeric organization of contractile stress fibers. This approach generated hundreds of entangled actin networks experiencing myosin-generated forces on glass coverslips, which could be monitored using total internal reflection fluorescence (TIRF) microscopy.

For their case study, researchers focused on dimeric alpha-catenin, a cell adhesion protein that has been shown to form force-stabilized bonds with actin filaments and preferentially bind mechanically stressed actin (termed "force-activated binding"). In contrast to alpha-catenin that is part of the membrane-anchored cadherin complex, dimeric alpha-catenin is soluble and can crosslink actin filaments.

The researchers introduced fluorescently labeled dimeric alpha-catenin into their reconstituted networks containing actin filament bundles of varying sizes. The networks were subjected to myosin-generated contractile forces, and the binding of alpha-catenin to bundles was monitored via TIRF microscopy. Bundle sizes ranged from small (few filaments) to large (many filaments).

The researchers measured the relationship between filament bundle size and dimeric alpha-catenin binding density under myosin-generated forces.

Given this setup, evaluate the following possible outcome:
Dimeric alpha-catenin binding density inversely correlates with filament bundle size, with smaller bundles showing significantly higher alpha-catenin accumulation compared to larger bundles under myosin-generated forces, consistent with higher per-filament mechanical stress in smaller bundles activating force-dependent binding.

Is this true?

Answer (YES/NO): YES